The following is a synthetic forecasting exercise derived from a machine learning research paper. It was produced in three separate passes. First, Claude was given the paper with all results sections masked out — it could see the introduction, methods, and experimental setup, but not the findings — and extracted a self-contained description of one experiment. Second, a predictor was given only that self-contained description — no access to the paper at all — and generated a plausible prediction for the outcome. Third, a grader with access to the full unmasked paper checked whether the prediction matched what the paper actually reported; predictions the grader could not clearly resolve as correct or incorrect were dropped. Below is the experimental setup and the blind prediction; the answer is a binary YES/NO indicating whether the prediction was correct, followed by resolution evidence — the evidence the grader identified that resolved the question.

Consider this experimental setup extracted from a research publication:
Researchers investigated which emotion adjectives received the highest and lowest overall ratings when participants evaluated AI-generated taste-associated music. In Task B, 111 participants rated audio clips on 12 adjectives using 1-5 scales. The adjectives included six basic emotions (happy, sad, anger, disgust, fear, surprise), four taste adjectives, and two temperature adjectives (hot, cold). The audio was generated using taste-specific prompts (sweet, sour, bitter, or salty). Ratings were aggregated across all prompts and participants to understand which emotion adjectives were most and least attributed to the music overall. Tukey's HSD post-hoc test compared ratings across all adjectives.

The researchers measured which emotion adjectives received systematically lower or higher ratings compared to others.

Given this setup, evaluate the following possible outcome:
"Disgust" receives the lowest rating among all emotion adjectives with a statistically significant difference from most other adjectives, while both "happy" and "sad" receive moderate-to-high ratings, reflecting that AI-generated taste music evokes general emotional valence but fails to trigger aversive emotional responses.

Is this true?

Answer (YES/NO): YES